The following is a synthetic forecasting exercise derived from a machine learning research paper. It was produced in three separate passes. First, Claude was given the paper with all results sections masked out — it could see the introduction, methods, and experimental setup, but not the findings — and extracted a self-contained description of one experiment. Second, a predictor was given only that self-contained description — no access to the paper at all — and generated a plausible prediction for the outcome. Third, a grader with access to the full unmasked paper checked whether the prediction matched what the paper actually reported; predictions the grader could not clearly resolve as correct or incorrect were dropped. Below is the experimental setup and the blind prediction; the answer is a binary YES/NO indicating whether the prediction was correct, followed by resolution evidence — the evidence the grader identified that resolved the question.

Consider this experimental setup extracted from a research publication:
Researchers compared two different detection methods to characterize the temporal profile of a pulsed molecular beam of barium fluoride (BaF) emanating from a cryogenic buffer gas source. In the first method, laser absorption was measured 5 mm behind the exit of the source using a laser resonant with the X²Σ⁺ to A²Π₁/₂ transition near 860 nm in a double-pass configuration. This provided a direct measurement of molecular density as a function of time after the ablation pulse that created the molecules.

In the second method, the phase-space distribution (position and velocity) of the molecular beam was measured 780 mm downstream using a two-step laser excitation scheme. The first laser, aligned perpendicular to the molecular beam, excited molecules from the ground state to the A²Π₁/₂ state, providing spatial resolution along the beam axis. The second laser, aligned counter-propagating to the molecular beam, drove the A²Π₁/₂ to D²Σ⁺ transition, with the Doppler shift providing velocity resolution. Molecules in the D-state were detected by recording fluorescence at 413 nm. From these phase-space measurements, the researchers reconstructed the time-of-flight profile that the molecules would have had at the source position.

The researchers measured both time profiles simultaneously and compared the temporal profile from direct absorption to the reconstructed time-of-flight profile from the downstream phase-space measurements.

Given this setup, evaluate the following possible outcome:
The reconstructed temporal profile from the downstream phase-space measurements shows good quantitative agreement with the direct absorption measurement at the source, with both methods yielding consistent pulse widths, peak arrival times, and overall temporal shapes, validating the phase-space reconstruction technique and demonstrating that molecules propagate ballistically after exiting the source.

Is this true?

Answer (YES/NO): YES